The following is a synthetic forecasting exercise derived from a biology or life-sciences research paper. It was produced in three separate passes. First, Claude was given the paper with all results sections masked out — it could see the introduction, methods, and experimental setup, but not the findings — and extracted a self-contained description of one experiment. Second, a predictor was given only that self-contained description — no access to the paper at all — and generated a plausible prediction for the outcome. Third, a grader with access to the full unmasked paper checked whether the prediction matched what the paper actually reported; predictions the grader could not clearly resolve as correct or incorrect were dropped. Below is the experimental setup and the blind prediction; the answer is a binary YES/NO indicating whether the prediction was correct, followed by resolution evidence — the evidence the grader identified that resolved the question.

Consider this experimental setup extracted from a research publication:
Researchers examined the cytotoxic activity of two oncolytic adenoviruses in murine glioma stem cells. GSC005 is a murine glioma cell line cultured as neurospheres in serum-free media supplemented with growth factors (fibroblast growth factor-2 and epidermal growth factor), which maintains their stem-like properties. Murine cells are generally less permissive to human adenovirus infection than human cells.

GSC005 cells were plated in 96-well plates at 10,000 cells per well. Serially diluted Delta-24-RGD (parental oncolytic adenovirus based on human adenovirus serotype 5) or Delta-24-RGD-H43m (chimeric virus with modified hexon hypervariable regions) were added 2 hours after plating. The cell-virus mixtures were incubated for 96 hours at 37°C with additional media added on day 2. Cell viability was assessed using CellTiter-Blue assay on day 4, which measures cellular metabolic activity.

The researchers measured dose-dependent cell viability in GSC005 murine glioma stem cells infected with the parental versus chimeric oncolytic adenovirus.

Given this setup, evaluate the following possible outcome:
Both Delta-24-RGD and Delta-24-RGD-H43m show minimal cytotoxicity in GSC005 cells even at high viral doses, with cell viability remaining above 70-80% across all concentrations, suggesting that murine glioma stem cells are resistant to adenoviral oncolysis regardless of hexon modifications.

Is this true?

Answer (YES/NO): NO